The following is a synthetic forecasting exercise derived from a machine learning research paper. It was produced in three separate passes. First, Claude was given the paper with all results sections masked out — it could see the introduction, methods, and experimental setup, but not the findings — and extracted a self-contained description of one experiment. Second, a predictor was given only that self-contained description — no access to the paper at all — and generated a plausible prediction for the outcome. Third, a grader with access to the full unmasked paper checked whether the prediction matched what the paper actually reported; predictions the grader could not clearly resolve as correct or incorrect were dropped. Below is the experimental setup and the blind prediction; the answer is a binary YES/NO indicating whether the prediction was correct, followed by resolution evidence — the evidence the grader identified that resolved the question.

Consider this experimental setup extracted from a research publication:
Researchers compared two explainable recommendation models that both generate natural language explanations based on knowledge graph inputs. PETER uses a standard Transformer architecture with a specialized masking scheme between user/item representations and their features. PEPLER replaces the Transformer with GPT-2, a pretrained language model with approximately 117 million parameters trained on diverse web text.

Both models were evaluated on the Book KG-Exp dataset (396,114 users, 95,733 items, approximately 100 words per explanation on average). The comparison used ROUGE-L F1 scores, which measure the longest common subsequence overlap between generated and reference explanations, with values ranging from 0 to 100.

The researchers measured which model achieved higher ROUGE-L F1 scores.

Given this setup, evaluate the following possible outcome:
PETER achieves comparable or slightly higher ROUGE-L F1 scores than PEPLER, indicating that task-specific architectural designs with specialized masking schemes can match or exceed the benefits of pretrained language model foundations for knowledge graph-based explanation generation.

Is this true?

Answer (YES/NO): NO